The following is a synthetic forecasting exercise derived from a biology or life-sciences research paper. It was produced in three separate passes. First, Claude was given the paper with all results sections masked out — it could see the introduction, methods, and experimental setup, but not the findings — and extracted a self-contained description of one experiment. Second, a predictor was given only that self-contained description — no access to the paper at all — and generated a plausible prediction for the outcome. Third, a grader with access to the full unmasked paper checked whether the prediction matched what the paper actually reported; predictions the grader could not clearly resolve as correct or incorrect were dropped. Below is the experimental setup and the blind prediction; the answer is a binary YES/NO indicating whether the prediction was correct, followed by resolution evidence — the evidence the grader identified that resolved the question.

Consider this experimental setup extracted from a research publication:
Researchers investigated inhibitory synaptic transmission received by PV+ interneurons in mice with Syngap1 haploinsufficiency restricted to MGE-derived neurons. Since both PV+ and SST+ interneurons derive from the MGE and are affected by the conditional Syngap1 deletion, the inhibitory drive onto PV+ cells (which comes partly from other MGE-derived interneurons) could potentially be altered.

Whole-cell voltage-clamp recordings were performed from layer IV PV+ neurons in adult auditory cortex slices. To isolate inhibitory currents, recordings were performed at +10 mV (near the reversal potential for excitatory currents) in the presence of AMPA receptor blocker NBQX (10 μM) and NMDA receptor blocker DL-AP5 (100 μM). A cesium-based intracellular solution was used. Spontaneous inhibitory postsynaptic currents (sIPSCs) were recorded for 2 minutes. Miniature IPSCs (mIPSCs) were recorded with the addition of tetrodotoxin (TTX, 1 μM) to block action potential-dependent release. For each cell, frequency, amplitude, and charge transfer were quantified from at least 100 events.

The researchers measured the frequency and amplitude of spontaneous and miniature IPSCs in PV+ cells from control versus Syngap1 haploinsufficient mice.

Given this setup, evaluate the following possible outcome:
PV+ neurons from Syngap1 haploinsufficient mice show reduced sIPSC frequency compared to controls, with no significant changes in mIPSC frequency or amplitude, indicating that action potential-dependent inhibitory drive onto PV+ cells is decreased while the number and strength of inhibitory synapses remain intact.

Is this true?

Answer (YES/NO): NO